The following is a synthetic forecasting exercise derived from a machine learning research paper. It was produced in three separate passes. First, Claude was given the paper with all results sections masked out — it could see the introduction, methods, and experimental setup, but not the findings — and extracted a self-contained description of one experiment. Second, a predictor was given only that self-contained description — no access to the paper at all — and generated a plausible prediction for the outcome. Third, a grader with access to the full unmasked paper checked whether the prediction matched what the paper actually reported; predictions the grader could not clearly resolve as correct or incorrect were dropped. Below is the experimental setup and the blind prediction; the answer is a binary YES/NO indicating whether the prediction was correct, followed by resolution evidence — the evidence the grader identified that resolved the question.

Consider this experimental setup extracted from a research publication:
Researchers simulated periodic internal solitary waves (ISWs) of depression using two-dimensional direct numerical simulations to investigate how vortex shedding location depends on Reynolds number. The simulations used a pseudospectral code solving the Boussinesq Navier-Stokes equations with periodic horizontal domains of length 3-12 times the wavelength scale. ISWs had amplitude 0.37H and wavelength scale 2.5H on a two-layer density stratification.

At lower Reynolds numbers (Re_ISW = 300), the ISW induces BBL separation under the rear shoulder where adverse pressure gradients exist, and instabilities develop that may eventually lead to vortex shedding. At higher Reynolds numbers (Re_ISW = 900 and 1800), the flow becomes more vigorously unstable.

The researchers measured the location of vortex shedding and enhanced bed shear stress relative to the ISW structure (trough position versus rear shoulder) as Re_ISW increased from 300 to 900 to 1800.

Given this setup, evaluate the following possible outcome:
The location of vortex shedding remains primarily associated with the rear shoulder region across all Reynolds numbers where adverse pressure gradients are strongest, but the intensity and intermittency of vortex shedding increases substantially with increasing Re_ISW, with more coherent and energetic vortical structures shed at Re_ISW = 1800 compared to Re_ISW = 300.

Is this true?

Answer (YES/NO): NO